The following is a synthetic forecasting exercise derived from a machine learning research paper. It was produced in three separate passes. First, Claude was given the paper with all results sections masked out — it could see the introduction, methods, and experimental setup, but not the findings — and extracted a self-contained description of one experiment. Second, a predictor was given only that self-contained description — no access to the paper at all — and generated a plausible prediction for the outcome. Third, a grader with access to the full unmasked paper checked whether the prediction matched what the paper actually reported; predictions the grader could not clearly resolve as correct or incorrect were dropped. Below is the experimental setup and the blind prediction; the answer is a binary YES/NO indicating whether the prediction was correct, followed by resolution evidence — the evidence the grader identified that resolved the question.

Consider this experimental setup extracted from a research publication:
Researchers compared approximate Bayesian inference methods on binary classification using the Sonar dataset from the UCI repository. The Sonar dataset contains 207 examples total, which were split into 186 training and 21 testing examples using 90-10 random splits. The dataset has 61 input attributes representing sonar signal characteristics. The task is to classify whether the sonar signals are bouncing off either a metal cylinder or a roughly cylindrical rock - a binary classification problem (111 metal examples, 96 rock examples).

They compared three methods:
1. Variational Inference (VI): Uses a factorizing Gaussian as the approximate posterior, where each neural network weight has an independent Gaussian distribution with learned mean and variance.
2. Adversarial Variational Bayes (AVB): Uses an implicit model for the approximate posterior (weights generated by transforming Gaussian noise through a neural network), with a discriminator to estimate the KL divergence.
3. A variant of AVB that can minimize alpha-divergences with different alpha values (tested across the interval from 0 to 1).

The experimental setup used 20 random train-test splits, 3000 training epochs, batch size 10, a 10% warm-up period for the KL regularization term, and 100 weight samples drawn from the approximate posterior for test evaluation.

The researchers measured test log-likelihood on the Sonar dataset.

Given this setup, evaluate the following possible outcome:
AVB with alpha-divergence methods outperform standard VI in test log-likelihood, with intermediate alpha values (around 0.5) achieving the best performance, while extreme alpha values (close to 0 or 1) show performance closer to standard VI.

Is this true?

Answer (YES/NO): NO